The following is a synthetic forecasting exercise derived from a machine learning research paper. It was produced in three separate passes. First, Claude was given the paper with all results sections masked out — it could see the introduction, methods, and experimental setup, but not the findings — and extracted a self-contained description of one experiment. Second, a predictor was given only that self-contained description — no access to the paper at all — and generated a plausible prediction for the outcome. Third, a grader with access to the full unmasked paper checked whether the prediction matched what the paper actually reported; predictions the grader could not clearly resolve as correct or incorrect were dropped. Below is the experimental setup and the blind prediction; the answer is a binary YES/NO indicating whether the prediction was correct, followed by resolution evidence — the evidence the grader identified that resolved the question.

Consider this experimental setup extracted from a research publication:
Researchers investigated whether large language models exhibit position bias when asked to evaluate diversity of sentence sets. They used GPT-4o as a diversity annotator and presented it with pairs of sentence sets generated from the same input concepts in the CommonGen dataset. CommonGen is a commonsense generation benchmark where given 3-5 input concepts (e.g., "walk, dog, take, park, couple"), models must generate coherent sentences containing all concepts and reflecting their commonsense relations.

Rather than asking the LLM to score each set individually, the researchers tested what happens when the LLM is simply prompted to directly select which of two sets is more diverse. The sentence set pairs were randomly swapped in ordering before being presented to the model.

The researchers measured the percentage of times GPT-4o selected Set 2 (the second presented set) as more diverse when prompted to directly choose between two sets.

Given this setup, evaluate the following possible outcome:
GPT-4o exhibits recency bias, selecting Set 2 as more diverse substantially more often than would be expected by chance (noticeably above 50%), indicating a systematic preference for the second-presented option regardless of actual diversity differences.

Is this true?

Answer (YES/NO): YES